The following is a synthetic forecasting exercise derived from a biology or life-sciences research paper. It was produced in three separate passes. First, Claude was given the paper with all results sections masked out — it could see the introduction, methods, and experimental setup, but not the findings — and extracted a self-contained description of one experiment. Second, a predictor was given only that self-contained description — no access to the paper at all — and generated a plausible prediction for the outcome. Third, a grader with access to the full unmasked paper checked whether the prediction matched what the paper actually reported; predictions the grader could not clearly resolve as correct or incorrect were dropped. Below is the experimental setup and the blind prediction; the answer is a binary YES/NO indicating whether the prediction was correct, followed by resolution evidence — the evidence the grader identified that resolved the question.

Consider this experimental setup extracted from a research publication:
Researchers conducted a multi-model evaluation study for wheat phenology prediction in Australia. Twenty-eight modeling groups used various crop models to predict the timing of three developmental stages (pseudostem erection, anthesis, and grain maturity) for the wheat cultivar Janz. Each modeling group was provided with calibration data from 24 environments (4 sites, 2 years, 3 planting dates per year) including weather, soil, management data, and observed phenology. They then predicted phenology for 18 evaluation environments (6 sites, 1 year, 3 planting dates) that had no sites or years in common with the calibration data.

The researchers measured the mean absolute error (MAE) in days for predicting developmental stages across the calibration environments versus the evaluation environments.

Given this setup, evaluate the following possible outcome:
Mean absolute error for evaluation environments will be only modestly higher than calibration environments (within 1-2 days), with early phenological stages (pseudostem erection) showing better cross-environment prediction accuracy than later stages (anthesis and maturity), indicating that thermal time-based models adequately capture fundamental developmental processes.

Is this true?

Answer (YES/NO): NO